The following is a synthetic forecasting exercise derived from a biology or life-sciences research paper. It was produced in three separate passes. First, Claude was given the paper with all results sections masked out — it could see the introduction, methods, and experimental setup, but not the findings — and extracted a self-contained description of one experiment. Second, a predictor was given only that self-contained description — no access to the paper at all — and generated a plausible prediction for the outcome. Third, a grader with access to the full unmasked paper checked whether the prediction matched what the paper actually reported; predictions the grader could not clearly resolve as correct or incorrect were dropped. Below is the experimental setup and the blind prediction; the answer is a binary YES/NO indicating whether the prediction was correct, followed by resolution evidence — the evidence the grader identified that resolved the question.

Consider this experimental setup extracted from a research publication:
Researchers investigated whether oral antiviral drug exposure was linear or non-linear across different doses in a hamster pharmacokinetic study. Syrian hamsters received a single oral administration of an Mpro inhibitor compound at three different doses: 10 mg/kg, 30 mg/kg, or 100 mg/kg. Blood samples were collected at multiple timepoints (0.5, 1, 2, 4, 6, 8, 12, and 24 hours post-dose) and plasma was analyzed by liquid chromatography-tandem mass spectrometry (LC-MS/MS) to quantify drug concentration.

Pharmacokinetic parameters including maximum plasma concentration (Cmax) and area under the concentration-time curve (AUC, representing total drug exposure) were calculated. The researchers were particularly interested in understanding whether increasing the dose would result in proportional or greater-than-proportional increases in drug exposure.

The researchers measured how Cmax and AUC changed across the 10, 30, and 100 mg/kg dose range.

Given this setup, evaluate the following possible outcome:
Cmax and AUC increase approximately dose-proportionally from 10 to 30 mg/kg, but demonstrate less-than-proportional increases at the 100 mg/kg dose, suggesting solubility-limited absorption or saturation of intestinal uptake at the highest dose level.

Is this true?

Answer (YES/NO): NO